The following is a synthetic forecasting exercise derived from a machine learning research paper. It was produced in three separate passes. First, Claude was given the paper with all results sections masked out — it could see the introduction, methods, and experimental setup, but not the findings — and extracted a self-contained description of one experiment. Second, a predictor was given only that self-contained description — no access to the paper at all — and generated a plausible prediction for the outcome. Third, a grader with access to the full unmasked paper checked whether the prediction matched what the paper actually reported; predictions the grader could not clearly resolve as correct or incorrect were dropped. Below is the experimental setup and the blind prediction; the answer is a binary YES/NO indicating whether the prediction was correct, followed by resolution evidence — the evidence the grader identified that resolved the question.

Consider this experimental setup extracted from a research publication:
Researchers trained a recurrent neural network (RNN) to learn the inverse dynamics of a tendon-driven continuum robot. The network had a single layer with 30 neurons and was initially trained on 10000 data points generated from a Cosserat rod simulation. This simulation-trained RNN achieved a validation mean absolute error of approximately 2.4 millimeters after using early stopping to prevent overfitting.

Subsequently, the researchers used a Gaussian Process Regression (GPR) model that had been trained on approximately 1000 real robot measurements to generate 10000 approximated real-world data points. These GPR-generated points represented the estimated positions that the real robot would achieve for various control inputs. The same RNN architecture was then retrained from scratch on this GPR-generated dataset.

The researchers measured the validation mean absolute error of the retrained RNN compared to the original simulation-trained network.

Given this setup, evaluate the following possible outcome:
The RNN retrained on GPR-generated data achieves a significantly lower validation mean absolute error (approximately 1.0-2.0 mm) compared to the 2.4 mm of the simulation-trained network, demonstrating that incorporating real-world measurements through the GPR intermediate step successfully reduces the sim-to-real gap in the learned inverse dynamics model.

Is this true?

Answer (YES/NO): YES